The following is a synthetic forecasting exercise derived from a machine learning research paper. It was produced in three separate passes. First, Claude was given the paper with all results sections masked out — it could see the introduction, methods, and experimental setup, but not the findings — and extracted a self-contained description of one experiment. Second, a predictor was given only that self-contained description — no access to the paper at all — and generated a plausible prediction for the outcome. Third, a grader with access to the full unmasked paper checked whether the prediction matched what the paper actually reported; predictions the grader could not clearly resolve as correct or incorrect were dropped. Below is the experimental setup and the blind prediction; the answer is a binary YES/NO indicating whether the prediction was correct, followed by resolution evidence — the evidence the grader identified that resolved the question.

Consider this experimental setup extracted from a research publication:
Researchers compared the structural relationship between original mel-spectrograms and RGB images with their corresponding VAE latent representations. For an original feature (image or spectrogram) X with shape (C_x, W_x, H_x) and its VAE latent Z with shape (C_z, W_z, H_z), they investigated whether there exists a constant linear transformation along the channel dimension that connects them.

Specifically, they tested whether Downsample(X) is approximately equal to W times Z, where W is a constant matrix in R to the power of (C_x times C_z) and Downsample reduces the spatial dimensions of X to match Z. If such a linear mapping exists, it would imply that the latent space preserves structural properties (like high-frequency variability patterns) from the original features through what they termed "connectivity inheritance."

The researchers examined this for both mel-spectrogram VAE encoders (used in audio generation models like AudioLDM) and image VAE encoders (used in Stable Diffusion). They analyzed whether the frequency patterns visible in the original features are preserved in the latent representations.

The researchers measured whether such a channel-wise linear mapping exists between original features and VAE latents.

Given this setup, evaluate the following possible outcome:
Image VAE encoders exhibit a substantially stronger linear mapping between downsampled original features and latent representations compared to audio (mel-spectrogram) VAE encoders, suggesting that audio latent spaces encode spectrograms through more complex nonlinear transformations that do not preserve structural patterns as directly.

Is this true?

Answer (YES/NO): NO